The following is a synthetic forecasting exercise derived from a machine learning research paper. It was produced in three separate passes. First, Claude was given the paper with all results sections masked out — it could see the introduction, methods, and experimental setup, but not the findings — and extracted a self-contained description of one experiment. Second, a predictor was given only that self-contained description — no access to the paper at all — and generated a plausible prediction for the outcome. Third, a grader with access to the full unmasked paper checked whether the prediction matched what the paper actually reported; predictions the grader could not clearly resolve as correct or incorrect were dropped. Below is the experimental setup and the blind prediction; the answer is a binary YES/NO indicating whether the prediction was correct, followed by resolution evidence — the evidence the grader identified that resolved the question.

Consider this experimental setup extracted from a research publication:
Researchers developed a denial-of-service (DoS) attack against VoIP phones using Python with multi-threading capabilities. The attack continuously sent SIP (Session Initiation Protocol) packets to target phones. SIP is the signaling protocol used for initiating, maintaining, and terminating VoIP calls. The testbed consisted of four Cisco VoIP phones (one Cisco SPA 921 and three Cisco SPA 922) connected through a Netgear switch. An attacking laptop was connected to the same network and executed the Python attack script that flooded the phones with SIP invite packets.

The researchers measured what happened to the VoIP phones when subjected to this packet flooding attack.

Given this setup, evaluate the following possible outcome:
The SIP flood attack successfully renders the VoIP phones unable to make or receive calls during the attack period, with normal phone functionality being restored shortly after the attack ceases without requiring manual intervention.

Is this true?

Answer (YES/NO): NO